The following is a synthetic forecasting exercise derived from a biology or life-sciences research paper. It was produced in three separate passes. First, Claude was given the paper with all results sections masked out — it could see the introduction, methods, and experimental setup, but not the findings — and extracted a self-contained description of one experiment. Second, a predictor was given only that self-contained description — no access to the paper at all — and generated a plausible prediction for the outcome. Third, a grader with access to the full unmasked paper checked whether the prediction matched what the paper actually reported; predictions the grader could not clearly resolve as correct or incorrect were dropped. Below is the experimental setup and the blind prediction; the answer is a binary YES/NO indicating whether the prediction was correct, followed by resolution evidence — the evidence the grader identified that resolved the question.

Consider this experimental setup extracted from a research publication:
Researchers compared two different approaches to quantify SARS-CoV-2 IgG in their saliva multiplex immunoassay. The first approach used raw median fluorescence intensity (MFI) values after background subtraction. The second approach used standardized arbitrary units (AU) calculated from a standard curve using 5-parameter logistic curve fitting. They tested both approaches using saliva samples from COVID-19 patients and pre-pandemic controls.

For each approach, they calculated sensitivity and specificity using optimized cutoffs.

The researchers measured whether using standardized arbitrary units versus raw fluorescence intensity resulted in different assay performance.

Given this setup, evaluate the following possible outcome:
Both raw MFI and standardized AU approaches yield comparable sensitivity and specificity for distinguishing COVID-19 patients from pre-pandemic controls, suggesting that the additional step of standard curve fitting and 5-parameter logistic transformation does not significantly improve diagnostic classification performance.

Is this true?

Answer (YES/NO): YES